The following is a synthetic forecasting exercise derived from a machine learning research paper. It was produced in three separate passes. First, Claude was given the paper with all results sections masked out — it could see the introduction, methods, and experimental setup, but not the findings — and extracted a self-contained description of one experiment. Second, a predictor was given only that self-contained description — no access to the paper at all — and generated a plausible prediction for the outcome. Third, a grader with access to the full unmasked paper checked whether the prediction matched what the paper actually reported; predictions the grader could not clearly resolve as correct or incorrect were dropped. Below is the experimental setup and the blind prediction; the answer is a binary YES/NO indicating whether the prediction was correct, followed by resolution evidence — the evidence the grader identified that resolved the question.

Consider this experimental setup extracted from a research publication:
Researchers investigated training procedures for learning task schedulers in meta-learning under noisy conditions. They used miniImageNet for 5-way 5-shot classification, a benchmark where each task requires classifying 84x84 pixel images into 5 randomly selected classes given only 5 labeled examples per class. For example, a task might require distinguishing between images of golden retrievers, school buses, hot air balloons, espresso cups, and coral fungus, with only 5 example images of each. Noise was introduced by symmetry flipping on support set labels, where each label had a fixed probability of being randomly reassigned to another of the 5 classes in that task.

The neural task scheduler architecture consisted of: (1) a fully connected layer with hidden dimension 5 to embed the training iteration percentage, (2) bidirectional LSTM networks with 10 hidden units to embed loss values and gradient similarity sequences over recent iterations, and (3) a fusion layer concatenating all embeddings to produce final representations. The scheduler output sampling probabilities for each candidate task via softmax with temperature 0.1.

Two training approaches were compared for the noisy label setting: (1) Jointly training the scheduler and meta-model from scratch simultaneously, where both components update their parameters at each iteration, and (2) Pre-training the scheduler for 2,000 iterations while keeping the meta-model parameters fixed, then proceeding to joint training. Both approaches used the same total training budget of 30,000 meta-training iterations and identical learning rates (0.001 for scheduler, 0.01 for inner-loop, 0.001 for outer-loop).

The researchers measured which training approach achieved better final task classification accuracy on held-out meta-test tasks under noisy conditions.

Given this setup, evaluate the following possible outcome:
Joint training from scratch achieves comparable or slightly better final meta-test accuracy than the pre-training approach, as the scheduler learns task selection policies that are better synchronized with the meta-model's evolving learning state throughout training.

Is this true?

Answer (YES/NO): NO